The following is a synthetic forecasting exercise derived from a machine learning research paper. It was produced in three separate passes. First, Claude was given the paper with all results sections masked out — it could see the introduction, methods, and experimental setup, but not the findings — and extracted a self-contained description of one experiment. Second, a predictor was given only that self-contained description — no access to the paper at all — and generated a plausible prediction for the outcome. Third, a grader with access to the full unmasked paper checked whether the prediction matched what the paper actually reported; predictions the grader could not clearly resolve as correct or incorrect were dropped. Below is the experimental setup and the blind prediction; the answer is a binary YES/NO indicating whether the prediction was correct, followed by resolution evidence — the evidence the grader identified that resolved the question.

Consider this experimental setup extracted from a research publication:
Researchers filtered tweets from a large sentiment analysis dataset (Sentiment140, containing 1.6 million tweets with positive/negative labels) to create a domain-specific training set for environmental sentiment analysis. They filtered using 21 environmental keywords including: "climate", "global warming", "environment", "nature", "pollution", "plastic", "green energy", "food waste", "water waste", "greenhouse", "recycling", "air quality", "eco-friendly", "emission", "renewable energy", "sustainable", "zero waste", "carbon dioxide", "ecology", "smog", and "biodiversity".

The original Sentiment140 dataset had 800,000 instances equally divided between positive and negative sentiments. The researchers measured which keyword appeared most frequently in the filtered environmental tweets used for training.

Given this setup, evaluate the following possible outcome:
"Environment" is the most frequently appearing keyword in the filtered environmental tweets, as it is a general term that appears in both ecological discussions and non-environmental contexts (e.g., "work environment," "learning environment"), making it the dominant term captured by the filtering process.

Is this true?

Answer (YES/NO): NO